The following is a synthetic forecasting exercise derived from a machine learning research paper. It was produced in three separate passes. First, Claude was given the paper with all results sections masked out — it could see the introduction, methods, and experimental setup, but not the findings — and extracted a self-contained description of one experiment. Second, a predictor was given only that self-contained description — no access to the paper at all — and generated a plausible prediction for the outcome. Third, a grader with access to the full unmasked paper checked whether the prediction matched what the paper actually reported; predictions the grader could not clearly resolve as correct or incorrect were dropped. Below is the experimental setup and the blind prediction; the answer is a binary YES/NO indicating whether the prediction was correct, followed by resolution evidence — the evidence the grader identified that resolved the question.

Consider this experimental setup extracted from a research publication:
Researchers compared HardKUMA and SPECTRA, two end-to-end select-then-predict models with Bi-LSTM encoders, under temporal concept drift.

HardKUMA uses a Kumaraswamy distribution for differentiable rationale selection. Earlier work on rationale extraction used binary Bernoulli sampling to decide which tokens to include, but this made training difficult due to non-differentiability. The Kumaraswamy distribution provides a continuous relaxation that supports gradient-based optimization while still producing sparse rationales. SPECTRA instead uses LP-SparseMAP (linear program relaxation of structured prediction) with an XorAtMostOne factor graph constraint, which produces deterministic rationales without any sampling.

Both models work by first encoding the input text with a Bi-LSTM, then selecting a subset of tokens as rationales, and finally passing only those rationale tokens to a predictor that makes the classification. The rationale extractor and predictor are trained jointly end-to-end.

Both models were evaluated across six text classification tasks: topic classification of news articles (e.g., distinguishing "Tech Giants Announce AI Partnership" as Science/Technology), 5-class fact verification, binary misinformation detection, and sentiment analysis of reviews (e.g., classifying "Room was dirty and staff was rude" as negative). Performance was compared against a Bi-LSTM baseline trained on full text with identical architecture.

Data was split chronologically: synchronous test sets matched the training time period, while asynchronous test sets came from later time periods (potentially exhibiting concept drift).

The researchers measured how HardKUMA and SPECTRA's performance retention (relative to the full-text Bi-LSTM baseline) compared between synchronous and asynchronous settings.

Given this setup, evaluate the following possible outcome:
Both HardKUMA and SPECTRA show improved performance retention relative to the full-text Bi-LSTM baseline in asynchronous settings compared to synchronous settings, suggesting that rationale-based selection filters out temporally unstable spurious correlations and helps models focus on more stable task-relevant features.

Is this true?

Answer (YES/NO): NO